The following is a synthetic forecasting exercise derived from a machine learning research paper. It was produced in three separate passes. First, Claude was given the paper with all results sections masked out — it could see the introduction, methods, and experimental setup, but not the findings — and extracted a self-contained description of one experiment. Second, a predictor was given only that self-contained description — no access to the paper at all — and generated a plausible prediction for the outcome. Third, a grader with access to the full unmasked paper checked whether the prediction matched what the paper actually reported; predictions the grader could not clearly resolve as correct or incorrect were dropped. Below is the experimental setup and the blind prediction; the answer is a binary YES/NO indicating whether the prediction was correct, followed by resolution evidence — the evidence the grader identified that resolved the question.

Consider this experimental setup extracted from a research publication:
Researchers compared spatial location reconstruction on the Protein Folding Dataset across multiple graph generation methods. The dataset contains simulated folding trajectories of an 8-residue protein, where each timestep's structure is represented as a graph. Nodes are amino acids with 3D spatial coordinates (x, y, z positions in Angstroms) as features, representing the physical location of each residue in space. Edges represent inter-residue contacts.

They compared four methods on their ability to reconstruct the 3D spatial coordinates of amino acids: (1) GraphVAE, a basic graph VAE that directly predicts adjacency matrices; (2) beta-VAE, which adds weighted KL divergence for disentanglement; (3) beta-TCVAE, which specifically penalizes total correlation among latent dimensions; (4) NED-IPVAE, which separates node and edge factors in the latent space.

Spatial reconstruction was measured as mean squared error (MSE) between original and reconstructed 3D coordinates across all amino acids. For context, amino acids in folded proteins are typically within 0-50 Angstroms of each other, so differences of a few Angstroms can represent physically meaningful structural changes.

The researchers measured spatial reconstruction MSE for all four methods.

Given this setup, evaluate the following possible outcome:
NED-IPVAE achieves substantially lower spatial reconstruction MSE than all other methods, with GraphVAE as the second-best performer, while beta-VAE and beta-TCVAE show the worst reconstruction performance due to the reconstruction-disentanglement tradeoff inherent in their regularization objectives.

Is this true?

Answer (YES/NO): NO